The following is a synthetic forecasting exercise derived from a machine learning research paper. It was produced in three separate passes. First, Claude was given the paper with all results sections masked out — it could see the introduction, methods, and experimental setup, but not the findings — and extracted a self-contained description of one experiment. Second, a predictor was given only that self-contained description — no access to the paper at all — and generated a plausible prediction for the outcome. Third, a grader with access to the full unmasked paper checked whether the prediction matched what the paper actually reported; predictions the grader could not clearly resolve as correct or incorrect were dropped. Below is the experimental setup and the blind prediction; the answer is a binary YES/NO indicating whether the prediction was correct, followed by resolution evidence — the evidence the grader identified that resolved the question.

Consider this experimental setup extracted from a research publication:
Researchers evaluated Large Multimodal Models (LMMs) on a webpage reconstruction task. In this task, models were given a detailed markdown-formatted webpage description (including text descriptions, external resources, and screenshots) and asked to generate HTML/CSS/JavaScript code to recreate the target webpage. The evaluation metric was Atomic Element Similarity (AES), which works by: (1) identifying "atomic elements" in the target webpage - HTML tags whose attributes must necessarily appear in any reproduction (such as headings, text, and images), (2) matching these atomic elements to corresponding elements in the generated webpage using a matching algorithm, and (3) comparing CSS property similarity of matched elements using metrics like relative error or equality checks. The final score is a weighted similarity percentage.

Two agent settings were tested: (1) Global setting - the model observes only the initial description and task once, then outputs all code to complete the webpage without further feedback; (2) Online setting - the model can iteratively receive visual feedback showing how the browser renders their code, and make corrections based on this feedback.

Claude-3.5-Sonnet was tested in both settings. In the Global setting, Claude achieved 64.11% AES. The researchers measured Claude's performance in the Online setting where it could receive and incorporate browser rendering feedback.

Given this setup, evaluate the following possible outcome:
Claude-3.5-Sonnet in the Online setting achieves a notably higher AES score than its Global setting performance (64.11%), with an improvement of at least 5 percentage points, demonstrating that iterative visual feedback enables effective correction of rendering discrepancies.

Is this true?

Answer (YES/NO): NO